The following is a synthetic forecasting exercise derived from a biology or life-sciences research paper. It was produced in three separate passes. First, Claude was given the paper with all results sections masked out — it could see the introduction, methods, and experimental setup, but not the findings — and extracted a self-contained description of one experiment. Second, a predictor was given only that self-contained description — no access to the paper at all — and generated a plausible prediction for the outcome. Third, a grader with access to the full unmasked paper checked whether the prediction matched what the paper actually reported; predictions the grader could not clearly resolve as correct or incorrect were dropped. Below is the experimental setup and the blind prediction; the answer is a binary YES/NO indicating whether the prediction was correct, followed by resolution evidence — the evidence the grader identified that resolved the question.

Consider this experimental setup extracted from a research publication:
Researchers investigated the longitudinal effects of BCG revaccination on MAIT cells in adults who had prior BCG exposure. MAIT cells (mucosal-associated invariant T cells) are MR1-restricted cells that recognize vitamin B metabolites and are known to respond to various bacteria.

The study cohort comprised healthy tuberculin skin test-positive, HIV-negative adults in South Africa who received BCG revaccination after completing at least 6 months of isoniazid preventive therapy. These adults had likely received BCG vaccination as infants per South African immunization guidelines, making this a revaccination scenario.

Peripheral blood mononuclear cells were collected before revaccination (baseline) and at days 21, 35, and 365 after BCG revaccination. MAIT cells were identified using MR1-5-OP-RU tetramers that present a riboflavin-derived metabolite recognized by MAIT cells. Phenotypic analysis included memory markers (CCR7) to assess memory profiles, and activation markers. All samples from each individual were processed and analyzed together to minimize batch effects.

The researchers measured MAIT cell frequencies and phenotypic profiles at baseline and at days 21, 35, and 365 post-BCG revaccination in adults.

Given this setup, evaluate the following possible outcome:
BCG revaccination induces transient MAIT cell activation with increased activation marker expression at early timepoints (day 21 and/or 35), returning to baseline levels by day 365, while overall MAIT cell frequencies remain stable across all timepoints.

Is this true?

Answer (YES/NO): NO